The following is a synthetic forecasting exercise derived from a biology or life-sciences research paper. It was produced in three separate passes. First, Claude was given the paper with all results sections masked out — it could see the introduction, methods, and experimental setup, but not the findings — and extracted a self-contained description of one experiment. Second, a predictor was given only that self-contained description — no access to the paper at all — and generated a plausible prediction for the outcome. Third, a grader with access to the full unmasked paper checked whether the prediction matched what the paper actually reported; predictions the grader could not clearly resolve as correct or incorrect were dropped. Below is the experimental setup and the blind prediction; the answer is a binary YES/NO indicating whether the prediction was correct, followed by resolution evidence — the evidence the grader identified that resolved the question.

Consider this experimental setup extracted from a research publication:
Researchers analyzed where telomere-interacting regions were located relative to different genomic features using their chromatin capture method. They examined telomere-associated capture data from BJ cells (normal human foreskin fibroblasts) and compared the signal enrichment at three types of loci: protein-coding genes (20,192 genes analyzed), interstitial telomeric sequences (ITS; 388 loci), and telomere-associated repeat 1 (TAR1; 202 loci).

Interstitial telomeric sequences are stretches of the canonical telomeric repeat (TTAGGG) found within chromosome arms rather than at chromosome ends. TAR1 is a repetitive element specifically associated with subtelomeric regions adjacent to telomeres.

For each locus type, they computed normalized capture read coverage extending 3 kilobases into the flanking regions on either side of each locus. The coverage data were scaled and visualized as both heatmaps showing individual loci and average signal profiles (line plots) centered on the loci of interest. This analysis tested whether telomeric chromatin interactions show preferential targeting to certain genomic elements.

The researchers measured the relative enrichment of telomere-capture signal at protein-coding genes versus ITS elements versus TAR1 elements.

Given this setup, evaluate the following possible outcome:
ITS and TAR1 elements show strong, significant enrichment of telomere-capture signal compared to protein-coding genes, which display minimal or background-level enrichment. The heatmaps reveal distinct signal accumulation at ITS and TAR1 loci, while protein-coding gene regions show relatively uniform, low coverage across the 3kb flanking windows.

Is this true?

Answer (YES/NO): YES